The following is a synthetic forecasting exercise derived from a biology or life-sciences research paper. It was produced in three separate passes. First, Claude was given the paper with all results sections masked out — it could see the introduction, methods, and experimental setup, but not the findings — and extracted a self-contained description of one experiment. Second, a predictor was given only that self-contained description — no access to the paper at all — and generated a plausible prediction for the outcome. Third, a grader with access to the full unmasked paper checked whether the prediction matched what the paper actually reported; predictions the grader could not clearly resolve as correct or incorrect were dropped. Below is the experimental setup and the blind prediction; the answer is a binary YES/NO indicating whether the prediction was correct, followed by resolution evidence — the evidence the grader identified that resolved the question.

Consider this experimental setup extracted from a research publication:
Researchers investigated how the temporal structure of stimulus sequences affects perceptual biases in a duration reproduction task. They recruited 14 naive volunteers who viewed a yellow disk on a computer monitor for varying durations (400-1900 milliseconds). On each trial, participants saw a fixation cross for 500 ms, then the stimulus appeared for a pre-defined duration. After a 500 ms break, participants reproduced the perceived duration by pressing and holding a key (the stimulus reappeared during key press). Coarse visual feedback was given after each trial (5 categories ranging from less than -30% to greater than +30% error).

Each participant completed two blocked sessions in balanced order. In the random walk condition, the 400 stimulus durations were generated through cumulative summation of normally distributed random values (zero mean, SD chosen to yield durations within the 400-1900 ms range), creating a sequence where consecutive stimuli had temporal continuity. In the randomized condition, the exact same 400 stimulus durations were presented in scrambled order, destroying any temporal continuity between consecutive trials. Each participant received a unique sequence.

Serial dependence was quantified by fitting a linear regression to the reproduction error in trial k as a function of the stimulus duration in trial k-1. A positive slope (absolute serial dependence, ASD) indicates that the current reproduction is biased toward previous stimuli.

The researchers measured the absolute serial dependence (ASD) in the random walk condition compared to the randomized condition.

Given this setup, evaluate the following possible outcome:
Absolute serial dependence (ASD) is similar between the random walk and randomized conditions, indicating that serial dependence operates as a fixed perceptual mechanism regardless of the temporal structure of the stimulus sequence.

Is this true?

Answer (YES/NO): NO